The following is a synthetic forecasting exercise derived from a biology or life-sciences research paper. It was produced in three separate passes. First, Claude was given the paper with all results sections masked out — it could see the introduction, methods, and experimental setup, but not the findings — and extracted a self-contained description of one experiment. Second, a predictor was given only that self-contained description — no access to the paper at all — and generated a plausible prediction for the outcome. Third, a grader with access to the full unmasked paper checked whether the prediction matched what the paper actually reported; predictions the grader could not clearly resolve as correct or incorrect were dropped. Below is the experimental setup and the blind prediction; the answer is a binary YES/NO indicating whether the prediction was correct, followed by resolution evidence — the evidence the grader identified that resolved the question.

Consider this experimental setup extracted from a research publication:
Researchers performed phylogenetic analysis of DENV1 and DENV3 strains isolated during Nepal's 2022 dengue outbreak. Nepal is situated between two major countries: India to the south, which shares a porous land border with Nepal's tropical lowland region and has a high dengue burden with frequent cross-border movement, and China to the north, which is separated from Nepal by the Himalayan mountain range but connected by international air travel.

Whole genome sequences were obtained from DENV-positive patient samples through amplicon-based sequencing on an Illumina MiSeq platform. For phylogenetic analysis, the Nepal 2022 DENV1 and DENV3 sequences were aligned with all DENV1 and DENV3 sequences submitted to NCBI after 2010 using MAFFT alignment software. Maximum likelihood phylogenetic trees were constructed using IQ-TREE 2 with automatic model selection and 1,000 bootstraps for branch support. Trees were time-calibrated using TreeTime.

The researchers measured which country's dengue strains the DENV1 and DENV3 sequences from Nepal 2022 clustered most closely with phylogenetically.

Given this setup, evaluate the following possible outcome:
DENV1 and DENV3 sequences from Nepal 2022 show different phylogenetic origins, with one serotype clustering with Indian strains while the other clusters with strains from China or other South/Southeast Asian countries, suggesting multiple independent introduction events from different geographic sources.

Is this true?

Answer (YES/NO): NO